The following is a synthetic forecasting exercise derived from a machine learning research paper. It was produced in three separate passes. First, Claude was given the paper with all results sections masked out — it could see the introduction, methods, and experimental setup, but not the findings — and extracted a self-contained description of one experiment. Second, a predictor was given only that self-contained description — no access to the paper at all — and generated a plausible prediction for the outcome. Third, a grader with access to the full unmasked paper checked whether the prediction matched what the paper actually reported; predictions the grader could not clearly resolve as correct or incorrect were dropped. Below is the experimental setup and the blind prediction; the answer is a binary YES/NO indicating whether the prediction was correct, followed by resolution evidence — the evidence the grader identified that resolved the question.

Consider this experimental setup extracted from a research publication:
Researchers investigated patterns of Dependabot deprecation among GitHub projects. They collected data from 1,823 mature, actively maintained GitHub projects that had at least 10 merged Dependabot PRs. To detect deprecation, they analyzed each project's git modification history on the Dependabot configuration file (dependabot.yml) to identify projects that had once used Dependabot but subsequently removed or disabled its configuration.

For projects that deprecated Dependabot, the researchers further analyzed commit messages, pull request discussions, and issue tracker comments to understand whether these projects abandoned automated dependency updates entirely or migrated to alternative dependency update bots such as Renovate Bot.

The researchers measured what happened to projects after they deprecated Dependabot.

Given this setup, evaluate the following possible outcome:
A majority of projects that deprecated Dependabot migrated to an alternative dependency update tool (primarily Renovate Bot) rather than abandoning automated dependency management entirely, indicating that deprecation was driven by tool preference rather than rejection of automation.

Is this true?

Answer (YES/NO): YES